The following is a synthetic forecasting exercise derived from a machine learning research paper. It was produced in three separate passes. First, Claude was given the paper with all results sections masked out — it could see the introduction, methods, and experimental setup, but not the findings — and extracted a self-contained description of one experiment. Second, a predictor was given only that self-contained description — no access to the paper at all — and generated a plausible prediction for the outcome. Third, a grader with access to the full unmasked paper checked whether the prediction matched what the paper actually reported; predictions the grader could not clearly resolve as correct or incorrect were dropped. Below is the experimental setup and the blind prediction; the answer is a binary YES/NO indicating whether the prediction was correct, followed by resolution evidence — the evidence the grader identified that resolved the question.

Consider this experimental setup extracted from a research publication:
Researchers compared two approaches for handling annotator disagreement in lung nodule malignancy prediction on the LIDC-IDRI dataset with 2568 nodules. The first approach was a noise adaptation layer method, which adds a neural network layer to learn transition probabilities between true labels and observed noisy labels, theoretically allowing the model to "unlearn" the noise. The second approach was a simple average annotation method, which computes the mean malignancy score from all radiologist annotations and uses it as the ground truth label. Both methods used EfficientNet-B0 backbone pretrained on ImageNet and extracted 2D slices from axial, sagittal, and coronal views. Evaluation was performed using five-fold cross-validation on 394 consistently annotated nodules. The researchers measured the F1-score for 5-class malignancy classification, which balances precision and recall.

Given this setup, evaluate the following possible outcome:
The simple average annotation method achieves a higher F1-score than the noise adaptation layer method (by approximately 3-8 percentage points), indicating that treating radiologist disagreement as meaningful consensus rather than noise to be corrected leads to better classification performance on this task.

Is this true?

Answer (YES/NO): NO